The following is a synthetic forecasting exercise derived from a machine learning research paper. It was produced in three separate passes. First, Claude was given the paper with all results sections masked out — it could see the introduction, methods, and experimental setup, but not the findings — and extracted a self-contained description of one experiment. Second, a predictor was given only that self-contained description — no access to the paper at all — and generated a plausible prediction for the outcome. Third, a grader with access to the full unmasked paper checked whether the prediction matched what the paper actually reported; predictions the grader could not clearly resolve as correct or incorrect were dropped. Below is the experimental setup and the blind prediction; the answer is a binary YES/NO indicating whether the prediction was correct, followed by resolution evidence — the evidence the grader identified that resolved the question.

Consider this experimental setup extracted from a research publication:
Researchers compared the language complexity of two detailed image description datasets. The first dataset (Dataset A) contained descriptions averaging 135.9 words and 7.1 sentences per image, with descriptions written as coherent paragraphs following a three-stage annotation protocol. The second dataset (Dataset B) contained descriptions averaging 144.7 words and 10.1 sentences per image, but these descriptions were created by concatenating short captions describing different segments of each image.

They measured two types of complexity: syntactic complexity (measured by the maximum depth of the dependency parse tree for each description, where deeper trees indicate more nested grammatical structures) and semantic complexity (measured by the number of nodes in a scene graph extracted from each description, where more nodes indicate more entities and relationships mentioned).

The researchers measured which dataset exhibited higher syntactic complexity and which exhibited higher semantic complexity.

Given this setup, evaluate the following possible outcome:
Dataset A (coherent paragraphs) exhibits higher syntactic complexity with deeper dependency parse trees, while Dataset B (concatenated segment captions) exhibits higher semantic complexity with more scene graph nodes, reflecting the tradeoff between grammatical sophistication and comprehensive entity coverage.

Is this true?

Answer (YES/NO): YES